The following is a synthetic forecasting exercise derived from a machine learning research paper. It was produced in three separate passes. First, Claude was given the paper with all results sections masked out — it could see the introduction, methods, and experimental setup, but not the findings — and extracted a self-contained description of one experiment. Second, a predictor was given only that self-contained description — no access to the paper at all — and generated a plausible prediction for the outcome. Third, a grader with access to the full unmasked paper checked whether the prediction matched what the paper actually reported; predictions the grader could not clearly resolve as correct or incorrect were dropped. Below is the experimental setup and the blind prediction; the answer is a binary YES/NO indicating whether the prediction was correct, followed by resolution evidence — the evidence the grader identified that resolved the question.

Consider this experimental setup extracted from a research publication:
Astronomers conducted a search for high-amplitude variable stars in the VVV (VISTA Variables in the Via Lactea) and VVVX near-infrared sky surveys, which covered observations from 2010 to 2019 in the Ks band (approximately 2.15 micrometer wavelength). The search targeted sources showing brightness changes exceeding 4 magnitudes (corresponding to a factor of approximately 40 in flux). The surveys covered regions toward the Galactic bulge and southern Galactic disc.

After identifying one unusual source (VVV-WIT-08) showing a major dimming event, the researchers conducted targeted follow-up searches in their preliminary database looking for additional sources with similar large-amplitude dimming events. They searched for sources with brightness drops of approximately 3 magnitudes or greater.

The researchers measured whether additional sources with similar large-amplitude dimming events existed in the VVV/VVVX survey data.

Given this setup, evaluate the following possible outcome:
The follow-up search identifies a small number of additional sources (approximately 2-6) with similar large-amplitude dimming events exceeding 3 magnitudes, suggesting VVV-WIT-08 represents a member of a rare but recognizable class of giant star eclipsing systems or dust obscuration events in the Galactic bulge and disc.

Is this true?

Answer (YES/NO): YES